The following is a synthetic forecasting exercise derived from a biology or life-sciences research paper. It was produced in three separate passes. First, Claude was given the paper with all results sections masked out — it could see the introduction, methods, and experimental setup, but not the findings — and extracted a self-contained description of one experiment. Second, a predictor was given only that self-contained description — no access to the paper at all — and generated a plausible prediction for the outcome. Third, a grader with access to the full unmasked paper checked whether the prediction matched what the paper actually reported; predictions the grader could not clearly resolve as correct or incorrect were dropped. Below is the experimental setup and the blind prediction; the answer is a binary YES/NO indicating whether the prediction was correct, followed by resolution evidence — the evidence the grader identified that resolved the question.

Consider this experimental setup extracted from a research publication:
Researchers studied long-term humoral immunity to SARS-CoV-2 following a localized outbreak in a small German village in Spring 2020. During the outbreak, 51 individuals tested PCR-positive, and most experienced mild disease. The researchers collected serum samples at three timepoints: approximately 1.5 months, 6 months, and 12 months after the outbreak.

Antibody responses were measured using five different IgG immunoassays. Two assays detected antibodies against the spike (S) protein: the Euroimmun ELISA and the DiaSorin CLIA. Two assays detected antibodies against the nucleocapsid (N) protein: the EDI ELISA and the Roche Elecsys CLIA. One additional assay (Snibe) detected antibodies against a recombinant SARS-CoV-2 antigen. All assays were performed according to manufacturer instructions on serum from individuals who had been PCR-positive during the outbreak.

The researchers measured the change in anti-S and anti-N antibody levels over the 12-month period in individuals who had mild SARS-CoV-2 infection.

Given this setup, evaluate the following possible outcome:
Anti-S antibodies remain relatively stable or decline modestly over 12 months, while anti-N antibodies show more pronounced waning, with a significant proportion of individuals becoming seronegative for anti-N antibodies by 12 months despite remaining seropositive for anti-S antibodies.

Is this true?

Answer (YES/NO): NO